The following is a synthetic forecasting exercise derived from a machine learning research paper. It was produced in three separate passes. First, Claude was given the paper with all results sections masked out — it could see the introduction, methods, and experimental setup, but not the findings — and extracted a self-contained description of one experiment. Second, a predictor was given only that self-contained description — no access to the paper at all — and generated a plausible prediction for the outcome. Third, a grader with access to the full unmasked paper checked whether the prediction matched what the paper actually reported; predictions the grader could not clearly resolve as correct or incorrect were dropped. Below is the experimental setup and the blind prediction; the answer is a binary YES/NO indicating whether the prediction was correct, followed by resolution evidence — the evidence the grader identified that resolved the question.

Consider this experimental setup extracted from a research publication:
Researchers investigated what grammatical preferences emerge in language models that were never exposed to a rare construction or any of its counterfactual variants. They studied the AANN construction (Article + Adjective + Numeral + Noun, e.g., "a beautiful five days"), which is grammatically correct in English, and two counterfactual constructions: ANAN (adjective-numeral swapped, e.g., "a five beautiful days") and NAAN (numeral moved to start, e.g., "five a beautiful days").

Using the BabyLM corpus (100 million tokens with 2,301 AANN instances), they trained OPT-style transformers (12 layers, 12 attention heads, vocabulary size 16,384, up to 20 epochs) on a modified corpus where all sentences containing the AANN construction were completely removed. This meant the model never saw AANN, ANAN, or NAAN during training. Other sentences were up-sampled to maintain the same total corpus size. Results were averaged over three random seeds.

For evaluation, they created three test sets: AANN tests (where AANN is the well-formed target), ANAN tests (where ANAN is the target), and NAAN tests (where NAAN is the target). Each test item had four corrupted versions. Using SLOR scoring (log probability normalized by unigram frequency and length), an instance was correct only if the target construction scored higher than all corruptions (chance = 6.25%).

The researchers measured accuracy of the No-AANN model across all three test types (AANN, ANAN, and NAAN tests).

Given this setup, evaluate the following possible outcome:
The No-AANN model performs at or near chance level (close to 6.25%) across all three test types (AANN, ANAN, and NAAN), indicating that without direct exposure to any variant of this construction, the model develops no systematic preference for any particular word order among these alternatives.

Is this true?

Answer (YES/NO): NO